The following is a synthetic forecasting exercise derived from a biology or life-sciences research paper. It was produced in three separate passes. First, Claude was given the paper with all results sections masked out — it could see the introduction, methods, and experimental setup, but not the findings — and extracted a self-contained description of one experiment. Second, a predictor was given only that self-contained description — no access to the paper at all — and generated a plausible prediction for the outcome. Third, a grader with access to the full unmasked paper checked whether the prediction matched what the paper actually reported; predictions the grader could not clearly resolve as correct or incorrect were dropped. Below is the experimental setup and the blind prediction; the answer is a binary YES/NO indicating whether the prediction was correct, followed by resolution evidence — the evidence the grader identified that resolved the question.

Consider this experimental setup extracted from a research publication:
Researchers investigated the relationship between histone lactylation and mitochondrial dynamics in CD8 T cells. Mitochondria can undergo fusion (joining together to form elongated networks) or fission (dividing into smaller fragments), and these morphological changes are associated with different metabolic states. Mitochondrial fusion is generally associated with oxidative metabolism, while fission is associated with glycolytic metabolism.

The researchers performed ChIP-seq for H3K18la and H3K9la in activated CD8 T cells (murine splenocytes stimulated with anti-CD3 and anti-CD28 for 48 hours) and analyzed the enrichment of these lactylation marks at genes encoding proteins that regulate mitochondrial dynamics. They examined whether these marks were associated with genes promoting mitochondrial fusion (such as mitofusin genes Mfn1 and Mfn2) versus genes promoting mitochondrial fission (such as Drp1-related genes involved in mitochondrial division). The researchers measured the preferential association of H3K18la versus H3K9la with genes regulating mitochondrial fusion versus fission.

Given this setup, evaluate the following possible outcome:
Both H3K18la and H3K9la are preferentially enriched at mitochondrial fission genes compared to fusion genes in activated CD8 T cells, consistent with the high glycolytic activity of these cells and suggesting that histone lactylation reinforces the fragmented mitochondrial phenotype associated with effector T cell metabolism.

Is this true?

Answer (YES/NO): NO